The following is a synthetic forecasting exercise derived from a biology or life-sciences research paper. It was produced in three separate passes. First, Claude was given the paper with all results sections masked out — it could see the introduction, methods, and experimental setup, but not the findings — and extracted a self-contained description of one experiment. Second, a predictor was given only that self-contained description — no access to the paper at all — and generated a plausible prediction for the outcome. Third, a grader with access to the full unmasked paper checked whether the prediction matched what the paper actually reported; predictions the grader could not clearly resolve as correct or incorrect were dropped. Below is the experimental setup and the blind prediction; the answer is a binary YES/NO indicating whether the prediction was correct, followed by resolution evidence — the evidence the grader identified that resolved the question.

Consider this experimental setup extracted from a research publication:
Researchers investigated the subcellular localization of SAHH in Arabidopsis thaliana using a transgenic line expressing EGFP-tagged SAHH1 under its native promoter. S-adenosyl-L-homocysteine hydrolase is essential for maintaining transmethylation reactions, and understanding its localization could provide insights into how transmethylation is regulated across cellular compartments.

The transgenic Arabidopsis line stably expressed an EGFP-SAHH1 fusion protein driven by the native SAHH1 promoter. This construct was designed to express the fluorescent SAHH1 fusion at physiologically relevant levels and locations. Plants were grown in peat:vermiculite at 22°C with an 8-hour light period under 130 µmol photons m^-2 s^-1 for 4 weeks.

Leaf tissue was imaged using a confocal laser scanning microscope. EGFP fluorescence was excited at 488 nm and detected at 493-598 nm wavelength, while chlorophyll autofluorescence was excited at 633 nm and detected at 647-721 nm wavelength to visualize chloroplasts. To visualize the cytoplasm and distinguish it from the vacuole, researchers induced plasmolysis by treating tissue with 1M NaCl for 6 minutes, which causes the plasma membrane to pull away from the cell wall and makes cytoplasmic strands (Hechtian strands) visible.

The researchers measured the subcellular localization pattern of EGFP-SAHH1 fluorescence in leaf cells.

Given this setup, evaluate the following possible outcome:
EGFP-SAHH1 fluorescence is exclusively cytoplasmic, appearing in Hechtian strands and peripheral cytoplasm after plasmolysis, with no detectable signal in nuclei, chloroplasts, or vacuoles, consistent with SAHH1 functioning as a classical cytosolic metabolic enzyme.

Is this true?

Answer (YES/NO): NO